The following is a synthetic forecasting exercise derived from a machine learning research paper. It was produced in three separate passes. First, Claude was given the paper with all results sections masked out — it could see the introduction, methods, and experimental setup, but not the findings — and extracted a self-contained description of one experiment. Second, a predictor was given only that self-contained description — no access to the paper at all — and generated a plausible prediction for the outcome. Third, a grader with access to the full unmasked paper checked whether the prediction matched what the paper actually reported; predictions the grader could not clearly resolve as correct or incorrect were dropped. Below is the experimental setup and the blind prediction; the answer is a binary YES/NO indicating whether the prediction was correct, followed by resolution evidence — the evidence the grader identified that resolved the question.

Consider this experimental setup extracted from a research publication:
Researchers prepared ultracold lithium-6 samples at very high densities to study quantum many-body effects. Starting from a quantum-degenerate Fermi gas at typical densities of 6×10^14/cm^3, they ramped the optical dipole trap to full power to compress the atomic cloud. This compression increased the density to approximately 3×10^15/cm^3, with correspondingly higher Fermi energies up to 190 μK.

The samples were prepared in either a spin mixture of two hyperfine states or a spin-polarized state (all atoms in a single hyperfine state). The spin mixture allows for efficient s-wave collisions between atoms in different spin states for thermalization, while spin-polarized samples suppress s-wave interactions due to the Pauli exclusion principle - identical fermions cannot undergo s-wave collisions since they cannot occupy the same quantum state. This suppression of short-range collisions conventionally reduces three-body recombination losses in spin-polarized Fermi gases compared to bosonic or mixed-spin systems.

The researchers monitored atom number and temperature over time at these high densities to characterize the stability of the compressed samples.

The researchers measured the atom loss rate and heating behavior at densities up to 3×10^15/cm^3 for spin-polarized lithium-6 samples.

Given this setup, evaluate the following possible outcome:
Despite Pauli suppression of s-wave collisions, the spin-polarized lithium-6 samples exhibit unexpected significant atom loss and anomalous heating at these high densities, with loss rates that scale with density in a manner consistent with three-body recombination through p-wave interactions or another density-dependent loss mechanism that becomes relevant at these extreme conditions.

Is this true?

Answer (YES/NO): YES